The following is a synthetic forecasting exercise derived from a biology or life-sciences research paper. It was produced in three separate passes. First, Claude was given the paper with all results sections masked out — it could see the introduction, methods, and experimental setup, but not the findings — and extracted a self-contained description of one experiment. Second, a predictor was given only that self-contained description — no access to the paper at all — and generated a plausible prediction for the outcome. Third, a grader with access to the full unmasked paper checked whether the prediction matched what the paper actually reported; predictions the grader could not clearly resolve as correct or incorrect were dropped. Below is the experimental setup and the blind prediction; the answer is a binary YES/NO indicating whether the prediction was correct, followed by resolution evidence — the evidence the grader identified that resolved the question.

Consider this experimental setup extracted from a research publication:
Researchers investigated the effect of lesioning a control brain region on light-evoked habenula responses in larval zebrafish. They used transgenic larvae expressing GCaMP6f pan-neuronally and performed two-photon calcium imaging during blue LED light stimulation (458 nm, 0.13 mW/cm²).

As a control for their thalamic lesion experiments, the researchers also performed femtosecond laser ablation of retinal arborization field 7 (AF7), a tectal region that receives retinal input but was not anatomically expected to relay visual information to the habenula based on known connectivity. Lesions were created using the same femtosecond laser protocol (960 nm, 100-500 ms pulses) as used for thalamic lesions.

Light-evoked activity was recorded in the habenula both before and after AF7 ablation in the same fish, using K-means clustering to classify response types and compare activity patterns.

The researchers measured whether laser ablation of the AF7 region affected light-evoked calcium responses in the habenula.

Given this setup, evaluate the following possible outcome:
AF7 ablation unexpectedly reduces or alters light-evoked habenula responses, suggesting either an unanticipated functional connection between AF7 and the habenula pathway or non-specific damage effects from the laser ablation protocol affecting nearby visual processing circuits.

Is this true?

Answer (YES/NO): NO